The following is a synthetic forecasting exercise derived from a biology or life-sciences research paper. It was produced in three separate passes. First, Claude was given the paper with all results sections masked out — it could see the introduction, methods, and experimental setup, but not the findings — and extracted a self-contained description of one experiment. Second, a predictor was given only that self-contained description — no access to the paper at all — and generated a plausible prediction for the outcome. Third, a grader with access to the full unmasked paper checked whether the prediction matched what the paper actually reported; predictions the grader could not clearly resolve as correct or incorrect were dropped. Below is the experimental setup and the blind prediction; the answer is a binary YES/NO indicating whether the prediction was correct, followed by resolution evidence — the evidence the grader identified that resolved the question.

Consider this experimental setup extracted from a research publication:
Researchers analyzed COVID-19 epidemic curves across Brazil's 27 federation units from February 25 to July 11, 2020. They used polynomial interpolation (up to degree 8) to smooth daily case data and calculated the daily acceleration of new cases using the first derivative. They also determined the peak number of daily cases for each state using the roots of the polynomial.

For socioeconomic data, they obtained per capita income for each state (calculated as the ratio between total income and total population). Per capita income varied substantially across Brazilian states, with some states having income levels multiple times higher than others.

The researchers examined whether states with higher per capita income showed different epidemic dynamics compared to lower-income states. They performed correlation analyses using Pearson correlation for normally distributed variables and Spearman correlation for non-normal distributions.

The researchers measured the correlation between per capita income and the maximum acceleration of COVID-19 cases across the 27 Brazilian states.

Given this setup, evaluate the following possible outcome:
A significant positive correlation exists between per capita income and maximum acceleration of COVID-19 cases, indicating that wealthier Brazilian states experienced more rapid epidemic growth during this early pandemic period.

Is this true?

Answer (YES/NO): NO